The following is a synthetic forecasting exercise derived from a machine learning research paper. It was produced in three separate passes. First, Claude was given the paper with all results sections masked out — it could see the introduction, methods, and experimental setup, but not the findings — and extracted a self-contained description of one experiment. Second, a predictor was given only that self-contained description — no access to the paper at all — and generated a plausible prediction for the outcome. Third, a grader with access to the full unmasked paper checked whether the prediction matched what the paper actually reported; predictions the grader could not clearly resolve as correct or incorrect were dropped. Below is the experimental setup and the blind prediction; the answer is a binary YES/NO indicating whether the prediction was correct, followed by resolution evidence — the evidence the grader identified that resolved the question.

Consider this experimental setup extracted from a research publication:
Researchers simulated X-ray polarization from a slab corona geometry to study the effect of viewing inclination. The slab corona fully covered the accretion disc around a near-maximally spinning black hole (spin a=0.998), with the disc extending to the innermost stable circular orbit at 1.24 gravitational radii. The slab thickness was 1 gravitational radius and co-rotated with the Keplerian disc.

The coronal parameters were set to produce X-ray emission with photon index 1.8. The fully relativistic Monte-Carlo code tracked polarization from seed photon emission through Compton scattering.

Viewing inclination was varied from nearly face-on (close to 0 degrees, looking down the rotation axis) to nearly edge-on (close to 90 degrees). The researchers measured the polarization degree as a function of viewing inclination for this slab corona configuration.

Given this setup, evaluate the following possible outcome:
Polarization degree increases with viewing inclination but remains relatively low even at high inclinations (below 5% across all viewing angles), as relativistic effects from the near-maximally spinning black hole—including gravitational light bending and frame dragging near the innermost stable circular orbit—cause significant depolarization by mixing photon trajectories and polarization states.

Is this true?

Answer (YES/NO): NO